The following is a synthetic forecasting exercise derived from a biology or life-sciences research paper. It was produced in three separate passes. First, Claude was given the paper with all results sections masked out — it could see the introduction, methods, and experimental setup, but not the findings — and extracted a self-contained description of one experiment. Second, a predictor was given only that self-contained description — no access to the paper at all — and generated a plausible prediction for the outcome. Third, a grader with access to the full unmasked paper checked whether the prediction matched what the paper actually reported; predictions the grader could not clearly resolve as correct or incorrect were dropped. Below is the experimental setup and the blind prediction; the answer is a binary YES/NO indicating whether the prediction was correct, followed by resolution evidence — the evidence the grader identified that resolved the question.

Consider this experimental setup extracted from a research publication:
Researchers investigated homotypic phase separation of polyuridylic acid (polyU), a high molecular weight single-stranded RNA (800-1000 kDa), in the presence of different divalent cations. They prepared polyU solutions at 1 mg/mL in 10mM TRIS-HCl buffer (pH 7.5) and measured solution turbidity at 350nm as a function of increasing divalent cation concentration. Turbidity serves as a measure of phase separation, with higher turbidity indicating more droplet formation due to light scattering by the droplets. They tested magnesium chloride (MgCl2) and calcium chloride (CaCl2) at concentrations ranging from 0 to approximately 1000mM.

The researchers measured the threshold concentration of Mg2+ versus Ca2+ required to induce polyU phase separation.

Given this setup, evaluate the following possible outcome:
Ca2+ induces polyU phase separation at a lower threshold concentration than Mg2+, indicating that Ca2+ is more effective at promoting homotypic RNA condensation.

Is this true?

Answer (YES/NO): YES